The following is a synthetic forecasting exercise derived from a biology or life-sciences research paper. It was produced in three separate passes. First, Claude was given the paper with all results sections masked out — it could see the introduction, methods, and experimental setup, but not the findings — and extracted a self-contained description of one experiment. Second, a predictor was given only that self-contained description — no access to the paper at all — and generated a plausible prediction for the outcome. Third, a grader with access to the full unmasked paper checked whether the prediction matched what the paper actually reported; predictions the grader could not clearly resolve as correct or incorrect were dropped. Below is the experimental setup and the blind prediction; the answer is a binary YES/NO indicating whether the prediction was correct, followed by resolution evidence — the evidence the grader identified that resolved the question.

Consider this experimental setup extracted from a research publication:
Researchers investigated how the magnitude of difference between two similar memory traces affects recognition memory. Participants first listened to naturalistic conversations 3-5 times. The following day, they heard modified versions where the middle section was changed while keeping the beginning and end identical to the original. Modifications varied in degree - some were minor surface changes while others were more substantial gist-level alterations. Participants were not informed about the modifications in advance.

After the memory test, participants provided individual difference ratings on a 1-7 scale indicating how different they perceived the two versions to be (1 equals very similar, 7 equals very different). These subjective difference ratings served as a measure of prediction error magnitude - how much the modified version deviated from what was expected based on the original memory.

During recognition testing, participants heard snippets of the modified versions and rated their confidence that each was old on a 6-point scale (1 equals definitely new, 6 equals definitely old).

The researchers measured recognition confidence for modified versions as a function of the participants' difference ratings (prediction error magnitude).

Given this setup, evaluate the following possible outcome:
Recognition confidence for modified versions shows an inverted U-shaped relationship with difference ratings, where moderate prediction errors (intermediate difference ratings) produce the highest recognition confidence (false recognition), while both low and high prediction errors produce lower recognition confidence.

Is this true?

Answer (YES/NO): NO